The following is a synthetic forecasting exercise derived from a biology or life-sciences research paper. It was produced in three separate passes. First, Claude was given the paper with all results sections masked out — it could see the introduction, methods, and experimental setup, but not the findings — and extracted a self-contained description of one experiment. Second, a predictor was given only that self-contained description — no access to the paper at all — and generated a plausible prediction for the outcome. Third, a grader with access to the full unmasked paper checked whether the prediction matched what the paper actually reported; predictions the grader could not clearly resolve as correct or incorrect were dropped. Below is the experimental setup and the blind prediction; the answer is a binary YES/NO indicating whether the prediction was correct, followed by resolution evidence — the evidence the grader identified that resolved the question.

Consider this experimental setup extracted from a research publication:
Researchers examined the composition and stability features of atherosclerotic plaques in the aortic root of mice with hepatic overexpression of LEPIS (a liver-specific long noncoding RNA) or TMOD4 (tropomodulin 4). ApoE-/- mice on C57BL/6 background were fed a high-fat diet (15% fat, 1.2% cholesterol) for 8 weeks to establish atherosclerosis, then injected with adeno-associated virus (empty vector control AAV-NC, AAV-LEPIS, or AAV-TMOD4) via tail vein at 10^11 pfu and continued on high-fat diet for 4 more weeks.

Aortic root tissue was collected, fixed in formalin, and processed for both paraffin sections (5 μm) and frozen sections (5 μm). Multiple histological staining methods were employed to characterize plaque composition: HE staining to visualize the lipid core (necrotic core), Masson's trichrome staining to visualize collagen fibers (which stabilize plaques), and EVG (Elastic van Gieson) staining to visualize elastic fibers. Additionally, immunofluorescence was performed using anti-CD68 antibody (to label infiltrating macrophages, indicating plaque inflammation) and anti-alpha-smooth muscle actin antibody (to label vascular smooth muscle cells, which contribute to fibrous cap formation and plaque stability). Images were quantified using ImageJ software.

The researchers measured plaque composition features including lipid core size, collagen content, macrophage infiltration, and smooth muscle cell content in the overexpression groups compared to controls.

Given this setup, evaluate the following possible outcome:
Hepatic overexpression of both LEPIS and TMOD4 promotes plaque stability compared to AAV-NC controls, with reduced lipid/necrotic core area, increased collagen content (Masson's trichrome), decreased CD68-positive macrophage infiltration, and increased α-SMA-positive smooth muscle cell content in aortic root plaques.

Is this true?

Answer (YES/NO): NO